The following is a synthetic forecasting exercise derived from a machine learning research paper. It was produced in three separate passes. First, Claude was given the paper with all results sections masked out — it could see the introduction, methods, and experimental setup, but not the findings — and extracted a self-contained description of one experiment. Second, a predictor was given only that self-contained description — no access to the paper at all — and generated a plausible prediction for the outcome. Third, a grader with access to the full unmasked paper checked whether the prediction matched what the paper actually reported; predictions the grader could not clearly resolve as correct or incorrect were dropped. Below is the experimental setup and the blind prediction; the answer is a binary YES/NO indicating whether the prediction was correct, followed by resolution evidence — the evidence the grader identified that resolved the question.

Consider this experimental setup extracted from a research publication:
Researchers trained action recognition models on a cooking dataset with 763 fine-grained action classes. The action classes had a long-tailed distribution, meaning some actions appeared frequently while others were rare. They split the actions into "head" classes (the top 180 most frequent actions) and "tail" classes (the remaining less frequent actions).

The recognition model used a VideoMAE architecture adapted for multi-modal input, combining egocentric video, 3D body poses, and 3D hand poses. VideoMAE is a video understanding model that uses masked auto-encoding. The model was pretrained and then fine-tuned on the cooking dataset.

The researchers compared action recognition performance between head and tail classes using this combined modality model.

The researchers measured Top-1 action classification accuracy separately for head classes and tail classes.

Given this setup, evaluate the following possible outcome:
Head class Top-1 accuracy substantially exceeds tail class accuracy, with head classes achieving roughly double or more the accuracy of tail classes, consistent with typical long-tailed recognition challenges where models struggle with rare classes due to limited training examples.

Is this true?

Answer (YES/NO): YES